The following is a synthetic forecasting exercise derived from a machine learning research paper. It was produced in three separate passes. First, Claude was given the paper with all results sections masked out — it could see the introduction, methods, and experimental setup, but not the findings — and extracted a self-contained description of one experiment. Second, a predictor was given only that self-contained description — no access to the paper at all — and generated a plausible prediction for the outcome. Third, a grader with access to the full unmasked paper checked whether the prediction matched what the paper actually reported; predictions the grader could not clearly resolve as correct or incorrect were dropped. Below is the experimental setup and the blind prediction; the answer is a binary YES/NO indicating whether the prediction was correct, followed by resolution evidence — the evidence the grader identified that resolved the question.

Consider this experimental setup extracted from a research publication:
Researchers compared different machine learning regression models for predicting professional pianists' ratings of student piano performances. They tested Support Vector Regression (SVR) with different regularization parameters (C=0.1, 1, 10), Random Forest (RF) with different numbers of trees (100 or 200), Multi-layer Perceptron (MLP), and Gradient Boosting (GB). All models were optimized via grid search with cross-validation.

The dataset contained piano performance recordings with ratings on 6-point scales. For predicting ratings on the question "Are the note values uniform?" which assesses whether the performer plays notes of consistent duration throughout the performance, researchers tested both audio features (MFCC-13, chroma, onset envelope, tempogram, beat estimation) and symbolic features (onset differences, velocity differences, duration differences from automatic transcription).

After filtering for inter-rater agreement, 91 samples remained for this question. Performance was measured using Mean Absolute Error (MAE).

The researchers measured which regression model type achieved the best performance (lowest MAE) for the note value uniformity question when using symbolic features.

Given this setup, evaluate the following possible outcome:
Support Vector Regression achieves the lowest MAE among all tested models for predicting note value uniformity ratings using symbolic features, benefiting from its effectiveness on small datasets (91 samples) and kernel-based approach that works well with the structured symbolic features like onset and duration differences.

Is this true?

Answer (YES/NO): NO